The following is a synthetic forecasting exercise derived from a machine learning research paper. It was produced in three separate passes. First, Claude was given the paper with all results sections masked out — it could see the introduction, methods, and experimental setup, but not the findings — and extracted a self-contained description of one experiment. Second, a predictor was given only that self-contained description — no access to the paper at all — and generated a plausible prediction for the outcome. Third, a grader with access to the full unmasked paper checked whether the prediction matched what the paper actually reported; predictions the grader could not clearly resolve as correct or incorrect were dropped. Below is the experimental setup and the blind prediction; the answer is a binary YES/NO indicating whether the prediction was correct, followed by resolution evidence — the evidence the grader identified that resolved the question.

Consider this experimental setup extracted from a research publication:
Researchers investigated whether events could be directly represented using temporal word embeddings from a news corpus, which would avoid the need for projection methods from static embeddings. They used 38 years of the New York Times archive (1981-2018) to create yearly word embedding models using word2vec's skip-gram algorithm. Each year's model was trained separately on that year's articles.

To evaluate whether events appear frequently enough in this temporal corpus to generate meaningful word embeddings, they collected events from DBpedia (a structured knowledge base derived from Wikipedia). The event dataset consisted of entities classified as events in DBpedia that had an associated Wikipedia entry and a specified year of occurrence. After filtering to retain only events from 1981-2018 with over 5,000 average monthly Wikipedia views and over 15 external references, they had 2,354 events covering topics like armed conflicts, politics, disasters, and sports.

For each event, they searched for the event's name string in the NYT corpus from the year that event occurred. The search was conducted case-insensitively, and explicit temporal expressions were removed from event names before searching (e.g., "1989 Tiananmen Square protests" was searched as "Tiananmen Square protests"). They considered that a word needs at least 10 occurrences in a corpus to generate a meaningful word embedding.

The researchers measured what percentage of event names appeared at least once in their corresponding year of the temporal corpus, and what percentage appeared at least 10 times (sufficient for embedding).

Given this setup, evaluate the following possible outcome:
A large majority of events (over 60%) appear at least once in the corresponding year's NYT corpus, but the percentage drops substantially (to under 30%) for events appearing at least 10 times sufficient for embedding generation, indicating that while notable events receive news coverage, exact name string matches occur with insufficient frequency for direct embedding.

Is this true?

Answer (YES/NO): NO